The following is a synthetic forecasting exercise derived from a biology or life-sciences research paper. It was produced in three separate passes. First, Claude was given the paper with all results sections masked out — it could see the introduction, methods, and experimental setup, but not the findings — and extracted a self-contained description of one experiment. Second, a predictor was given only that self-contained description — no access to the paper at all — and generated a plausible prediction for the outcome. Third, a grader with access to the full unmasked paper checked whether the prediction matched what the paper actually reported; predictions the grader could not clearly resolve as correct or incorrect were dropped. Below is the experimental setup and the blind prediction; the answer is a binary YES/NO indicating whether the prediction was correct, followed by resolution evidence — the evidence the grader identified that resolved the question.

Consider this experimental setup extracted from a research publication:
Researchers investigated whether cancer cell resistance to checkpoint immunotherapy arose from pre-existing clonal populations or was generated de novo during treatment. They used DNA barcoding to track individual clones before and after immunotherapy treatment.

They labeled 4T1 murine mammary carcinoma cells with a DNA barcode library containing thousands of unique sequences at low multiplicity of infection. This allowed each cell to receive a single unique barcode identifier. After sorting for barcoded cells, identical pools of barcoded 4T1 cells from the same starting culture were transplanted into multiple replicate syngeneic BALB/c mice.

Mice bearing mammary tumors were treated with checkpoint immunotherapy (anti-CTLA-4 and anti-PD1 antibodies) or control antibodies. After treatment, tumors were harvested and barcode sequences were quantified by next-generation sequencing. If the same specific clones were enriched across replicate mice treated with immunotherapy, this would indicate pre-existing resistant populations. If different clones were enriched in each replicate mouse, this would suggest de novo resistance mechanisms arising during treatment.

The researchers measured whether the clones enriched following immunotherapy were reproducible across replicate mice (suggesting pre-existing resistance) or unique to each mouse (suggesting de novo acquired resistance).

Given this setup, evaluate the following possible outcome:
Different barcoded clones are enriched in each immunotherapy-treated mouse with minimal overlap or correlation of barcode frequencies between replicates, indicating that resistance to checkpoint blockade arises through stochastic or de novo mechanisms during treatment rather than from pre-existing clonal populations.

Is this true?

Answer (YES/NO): NO